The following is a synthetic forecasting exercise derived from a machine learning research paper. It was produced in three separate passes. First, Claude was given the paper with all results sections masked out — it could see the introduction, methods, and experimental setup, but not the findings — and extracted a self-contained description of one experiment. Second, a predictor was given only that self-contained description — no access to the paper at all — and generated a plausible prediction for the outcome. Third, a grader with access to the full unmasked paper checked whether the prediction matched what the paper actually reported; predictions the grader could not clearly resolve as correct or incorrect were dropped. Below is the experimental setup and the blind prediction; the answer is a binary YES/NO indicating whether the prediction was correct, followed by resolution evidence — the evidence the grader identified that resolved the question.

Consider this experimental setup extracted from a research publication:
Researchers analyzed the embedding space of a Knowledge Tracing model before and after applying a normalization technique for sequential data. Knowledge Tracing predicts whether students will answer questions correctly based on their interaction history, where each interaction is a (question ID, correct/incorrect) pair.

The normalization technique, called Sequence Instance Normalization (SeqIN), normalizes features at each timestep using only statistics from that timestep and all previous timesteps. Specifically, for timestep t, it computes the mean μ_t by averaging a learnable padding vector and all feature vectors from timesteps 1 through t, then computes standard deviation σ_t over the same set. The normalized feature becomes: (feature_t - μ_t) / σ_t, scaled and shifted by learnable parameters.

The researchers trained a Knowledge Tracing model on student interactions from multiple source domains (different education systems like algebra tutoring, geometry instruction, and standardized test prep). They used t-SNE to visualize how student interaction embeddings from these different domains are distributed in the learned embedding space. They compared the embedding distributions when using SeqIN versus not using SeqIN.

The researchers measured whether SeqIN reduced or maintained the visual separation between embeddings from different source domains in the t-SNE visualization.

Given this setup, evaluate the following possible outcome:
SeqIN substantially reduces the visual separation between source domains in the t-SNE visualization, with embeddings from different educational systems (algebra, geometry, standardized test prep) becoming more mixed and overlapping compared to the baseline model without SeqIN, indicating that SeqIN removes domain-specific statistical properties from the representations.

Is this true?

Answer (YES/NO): YES